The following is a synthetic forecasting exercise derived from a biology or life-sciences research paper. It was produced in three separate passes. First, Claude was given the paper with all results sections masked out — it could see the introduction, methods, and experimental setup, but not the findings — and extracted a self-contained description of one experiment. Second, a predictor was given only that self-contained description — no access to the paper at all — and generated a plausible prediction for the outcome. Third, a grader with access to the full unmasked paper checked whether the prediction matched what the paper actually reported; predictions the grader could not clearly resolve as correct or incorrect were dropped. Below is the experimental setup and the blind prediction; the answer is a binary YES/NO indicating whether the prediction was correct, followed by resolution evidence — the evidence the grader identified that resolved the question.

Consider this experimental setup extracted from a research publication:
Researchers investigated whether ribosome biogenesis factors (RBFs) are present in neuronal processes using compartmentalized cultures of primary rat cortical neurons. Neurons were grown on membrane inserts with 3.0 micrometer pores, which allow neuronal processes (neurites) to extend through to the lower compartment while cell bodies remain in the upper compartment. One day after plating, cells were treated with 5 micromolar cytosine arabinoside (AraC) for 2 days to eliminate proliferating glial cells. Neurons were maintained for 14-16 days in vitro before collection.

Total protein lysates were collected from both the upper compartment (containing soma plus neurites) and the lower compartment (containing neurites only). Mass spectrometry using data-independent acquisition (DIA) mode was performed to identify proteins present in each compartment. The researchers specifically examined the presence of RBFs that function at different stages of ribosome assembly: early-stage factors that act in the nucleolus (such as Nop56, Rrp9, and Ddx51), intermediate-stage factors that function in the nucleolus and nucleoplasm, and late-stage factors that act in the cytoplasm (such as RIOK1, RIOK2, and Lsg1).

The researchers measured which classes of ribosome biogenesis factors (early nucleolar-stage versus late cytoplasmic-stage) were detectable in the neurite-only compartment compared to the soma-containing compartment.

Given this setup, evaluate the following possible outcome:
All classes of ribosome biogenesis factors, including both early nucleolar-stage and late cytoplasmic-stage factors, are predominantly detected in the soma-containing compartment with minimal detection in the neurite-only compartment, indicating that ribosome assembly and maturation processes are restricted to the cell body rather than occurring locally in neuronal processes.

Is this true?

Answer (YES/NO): NO